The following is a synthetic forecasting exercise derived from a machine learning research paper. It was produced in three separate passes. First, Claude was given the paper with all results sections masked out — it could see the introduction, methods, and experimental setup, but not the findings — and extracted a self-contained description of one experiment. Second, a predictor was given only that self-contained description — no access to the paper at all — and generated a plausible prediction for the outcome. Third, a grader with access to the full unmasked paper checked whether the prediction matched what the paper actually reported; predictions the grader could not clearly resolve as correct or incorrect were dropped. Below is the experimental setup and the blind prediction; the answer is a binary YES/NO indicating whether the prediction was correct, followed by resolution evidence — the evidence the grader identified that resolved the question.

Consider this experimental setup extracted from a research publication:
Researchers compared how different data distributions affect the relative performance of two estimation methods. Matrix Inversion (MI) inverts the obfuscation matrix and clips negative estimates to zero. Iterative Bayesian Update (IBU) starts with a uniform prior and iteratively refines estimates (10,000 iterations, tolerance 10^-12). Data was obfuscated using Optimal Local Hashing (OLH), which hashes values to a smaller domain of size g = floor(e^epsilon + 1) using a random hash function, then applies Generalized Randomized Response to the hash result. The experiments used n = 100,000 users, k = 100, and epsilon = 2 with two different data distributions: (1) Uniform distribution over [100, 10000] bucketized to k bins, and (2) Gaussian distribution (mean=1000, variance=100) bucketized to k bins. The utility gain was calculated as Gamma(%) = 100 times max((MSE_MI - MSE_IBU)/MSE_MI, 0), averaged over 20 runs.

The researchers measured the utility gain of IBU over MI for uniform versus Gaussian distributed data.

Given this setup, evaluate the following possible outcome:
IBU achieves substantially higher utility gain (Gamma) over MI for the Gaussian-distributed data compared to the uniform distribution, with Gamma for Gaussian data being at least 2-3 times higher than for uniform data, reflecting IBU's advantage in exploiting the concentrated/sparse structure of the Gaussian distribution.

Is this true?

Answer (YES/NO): NO